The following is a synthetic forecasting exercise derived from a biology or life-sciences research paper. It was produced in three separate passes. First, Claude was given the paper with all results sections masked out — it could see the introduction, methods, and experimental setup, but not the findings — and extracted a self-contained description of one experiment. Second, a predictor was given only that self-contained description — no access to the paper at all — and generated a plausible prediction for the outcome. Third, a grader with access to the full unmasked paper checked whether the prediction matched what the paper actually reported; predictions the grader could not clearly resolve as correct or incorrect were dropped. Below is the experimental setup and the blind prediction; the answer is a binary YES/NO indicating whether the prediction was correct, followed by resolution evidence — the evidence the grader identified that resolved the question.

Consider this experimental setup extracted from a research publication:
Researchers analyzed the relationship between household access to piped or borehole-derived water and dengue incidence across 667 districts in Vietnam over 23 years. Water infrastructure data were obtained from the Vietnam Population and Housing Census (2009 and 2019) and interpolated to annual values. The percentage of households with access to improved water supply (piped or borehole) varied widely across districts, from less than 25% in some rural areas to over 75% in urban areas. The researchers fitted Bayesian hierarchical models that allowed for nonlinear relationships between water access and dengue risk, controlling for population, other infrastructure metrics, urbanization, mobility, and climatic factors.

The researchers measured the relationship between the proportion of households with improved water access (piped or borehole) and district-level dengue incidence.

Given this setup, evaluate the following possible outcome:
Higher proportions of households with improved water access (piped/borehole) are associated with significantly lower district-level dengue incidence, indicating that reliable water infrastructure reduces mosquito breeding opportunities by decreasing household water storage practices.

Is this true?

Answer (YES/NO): NO